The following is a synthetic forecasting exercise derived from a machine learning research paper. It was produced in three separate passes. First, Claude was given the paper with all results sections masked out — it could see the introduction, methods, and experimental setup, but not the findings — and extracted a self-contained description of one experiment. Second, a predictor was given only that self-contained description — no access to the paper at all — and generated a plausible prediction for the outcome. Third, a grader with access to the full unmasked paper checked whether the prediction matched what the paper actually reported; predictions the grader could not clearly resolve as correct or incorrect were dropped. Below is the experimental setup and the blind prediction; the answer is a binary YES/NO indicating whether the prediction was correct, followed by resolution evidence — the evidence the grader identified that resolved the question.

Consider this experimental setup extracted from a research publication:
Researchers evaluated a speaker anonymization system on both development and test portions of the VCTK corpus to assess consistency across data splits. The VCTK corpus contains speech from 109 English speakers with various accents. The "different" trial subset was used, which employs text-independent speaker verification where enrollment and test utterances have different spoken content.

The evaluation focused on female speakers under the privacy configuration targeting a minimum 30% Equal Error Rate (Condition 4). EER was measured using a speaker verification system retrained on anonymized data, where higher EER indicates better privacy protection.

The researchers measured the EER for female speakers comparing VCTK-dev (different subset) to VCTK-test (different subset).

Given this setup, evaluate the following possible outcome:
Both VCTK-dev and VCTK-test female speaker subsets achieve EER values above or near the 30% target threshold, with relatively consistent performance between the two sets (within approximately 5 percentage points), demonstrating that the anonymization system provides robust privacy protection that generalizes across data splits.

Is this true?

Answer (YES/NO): YES